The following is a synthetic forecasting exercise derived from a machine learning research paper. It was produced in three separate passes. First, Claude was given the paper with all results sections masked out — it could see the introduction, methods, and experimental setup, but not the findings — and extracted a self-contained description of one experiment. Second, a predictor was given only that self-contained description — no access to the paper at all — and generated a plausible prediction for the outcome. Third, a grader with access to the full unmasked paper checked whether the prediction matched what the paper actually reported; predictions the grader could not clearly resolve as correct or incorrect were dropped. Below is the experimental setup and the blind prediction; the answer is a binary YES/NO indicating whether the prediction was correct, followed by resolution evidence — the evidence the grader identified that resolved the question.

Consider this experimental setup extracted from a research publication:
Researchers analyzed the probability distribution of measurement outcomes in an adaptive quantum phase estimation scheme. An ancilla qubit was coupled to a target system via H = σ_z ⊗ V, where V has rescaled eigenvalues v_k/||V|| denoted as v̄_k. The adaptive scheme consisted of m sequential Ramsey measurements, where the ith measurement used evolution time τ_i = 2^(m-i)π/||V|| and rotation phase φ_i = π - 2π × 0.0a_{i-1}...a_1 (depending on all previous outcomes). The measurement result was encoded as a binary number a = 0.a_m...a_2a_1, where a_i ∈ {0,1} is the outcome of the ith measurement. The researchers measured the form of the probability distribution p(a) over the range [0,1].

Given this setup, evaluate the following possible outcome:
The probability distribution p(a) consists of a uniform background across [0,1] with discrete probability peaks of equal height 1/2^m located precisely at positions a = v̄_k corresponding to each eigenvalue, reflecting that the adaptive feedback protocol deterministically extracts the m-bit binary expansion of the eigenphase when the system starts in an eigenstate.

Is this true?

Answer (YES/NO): NO